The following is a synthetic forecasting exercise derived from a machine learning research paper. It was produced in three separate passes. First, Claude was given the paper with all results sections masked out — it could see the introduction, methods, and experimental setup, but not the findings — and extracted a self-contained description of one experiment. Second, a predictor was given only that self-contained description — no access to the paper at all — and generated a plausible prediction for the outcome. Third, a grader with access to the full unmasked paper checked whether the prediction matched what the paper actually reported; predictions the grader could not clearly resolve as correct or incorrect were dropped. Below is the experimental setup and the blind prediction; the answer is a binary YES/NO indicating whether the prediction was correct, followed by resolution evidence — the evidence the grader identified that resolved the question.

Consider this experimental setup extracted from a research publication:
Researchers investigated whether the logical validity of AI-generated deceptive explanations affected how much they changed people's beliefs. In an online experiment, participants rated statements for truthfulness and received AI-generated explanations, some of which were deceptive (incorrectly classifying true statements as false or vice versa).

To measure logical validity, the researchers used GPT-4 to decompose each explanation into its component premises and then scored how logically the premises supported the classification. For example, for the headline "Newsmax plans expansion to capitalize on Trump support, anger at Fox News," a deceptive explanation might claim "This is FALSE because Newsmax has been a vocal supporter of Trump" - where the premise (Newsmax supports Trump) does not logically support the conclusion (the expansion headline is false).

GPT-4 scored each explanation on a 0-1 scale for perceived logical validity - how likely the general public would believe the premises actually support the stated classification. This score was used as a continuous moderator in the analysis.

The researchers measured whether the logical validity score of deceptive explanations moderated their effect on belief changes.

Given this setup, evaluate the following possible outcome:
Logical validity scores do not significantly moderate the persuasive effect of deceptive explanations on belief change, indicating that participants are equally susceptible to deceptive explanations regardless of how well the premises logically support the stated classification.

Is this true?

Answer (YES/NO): NO